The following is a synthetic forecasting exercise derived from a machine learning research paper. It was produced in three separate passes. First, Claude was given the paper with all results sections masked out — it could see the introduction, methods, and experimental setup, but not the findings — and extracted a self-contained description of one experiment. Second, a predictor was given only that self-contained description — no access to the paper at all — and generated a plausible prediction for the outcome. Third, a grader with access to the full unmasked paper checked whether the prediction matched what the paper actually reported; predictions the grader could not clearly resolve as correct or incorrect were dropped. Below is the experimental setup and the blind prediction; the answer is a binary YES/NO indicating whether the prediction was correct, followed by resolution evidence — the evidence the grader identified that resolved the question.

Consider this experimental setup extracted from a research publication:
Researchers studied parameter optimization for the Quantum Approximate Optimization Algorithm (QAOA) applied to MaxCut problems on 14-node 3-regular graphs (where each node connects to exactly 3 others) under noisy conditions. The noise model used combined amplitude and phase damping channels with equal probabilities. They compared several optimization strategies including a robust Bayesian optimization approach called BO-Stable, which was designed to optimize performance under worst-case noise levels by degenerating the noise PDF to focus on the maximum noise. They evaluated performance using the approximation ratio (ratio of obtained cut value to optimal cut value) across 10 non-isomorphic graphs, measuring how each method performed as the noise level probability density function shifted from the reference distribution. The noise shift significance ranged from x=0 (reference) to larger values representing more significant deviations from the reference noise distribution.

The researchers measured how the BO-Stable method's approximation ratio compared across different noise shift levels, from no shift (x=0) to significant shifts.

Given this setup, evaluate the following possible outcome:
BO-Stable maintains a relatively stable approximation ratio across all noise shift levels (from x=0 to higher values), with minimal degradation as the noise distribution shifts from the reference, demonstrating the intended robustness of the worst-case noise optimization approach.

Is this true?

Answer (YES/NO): NO